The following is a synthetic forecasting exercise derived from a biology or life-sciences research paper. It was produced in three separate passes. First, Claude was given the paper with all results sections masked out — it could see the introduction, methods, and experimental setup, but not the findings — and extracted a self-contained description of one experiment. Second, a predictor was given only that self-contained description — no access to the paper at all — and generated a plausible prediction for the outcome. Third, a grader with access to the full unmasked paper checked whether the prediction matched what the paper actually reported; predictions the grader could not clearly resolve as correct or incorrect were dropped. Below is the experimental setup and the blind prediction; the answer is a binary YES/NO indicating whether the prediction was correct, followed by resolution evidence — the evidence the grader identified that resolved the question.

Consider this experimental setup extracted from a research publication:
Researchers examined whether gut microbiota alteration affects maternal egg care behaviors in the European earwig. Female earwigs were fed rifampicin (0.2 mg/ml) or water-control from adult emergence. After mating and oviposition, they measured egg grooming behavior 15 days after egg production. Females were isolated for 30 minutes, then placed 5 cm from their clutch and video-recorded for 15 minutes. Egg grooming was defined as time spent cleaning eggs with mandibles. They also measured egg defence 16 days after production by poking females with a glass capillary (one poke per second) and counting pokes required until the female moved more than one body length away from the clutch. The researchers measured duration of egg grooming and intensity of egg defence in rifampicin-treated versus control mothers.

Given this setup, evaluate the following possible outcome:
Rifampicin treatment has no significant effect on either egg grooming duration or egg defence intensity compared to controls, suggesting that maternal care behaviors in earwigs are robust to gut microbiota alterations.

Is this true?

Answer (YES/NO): YES